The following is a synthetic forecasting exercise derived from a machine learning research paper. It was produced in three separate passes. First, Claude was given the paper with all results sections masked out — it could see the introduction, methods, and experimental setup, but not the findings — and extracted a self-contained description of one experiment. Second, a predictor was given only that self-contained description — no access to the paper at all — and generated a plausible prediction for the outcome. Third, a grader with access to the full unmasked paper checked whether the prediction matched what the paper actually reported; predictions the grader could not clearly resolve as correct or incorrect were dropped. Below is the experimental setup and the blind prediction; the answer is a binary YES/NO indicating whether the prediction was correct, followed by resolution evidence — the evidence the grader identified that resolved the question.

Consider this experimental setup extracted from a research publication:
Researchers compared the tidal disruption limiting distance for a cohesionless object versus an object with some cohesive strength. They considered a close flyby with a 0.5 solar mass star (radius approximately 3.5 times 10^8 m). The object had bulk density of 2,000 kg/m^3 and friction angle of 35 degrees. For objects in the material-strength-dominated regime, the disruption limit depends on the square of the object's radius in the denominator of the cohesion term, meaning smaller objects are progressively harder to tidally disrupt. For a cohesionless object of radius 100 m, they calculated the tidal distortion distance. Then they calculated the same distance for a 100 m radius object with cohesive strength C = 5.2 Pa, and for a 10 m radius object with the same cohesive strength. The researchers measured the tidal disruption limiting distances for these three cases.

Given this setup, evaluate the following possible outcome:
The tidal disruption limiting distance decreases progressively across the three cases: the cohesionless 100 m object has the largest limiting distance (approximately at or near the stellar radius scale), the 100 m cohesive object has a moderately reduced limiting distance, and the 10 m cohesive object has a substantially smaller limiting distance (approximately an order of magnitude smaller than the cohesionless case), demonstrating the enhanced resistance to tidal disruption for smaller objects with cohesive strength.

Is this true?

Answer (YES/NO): YES